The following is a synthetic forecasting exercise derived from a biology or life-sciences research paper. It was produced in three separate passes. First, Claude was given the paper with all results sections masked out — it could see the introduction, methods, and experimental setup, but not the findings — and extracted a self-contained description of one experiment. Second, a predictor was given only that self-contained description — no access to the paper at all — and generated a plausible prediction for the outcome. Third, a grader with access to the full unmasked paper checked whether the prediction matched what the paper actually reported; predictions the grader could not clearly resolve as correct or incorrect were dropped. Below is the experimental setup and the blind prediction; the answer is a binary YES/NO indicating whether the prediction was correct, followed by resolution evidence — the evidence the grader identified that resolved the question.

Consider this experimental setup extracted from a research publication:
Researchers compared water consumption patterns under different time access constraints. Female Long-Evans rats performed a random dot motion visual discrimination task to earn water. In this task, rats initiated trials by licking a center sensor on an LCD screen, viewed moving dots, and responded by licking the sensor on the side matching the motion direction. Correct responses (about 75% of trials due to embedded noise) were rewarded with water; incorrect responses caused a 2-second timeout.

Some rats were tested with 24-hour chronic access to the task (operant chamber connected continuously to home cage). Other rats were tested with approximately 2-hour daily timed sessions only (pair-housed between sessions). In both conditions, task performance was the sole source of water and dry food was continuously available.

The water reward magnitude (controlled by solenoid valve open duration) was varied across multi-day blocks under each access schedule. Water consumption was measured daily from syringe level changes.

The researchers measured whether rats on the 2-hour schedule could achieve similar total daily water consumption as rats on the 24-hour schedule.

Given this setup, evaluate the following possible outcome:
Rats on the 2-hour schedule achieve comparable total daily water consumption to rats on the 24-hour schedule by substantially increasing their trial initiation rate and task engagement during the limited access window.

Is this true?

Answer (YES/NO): NO